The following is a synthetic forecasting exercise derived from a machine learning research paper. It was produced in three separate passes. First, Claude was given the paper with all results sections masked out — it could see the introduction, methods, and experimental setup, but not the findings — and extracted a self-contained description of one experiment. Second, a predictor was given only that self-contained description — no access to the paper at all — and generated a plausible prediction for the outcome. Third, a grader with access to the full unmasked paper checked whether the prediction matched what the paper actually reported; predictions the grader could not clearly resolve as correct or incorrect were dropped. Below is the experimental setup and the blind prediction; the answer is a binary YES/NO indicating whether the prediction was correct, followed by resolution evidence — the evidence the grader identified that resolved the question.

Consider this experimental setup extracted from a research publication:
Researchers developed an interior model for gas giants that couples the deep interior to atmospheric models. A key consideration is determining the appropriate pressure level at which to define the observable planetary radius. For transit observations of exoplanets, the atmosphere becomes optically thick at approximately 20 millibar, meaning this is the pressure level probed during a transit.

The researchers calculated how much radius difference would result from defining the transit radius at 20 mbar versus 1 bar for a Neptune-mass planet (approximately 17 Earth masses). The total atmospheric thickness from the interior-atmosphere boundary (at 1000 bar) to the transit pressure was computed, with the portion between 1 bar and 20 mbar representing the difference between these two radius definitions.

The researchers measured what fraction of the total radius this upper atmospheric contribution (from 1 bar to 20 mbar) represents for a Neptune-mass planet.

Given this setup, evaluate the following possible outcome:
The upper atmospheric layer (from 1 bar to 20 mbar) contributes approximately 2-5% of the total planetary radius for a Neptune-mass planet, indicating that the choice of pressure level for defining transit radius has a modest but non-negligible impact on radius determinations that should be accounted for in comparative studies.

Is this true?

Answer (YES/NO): NO